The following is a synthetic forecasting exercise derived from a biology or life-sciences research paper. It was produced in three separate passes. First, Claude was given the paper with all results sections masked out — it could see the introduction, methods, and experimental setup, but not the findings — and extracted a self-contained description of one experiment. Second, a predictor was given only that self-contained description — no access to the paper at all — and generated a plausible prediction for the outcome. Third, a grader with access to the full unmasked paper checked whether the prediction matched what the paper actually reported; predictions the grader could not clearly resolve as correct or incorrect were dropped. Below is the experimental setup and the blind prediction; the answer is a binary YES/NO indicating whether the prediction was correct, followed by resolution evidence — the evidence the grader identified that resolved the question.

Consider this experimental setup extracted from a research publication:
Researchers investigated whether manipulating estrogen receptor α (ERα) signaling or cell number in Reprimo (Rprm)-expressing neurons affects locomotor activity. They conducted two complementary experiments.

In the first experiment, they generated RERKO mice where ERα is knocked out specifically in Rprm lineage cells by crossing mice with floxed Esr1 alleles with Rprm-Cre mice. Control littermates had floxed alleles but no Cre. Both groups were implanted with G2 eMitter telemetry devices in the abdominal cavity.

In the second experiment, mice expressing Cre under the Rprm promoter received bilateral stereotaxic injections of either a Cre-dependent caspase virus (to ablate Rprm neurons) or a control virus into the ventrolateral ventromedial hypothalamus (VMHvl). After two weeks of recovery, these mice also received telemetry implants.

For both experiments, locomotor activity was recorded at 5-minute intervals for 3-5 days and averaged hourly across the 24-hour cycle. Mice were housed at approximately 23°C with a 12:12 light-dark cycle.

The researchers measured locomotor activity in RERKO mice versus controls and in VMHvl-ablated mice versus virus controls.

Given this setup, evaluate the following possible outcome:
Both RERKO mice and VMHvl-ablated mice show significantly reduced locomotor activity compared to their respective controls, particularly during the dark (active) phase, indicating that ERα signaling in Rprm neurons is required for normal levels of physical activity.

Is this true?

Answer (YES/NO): NO